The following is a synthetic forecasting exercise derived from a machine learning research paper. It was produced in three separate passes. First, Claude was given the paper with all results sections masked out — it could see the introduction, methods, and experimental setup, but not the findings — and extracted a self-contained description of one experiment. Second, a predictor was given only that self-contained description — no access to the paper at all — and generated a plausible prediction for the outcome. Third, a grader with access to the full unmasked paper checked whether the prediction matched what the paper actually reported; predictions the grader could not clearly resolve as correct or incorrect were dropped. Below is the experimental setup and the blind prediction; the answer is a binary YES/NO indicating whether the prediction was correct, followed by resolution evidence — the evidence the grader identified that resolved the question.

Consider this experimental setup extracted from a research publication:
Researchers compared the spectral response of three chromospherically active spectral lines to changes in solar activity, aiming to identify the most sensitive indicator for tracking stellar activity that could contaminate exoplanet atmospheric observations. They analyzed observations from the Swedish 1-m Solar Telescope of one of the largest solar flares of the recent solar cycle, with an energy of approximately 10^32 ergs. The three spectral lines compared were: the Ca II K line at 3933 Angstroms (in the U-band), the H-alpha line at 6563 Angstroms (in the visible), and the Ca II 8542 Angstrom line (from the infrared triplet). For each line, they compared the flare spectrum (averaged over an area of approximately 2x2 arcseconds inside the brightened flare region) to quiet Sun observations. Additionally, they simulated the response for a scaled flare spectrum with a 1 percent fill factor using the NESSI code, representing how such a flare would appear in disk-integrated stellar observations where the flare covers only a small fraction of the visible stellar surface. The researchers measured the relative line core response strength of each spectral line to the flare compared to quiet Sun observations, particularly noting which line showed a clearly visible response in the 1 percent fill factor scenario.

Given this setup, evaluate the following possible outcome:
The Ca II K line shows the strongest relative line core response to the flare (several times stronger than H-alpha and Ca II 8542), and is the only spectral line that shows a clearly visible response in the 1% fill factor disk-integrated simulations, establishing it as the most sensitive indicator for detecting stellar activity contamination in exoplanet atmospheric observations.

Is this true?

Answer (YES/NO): YES